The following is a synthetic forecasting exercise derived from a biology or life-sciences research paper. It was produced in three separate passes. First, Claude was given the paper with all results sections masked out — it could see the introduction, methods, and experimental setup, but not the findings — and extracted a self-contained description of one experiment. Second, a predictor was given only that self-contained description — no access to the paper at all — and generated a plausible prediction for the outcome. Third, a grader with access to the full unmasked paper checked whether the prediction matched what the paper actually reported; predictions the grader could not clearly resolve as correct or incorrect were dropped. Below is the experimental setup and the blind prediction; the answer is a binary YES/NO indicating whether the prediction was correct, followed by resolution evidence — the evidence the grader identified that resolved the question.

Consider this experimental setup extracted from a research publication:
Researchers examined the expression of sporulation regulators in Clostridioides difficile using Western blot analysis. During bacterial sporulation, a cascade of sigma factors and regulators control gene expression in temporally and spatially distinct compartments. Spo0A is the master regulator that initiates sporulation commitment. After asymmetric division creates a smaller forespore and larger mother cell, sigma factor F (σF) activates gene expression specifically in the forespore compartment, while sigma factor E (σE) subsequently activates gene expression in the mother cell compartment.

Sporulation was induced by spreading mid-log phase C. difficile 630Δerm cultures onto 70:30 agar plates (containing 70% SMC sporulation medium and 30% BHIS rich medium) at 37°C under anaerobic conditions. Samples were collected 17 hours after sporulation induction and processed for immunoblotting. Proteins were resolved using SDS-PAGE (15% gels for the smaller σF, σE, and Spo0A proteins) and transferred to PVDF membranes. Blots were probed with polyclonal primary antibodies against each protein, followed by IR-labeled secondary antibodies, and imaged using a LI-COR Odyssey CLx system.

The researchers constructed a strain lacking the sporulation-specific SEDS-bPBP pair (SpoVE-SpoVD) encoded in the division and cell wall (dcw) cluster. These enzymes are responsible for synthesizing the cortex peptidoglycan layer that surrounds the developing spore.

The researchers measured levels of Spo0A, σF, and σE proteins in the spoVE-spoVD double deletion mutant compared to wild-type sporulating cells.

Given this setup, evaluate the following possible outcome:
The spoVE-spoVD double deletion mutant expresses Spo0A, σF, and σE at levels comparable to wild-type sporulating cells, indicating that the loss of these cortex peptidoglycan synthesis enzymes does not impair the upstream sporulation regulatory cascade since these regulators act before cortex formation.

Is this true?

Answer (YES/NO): NO